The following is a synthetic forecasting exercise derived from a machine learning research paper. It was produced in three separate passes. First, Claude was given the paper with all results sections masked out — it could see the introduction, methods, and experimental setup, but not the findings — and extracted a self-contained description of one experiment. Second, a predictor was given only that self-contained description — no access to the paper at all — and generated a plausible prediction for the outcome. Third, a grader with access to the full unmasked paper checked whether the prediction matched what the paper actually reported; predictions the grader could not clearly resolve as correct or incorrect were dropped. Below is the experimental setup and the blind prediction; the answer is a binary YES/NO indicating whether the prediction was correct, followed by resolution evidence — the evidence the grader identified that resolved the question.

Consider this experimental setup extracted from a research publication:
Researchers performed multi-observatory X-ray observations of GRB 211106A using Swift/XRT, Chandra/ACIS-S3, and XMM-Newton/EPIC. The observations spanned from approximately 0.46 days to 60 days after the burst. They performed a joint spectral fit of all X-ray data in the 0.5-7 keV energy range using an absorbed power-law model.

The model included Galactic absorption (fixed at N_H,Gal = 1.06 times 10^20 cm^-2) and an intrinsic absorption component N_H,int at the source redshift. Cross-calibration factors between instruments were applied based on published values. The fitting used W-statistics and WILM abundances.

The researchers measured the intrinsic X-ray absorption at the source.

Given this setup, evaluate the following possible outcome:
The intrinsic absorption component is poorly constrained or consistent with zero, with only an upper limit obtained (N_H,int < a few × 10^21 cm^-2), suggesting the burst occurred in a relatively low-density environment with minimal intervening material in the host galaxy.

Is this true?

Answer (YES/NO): NO